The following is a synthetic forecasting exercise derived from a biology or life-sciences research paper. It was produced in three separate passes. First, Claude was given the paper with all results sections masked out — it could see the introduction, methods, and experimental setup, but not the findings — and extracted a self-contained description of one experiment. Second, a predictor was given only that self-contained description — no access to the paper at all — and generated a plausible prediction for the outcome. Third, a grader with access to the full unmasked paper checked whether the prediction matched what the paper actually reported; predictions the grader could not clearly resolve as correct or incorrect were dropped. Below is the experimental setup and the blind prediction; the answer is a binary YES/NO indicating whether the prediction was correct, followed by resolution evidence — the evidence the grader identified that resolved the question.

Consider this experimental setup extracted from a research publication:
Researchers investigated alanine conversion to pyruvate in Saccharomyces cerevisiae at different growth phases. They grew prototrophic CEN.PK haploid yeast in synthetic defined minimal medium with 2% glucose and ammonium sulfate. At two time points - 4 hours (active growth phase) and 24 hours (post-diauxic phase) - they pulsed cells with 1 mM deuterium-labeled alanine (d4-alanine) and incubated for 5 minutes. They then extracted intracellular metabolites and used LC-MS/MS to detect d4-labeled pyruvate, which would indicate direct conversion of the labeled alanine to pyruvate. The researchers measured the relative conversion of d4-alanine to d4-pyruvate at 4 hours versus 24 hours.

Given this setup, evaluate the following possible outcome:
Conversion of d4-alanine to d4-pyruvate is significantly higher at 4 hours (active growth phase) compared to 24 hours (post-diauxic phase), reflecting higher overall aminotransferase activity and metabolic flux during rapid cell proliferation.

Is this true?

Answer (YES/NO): NO